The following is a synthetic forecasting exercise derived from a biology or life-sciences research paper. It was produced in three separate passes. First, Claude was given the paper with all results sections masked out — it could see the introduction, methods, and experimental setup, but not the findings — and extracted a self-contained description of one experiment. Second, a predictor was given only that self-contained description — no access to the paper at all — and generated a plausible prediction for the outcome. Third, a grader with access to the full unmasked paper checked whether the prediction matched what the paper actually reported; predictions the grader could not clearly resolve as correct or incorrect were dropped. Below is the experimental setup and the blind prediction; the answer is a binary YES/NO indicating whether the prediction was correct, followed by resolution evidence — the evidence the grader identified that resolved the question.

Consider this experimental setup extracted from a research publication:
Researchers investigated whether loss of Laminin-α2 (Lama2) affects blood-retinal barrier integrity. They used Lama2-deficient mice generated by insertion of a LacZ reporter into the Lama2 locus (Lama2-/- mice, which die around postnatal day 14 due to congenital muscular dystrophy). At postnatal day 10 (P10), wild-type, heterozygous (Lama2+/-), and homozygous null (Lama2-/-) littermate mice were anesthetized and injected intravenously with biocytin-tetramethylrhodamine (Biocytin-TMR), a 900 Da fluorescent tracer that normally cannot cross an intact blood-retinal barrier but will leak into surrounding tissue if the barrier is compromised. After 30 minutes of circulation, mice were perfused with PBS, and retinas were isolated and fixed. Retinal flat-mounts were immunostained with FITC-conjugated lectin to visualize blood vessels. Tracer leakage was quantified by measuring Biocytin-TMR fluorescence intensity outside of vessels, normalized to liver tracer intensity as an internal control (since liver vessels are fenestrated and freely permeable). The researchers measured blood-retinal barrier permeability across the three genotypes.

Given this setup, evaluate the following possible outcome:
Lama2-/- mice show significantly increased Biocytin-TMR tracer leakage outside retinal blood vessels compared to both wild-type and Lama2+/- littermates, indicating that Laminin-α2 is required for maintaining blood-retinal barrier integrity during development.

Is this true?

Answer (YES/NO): NO